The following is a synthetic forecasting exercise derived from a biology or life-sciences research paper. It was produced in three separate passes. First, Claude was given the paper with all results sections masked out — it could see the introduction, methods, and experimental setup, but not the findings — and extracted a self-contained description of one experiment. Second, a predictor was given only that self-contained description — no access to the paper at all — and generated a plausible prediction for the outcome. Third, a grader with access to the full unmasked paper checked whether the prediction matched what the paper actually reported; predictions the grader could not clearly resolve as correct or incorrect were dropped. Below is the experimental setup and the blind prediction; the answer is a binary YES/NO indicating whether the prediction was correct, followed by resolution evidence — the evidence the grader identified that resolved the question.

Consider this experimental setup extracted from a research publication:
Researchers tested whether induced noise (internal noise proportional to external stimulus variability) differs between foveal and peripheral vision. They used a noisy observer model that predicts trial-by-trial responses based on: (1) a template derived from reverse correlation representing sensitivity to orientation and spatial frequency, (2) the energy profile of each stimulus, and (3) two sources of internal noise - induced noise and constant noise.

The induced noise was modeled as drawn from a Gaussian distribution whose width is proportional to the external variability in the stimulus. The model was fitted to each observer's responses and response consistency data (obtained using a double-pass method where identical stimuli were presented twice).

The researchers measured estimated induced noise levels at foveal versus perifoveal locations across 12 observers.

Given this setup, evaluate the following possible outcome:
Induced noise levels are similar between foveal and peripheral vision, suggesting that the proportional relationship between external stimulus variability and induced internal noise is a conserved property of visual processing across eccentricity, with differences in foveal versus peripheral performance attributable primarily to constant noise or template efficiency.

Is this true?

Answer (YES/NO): NO